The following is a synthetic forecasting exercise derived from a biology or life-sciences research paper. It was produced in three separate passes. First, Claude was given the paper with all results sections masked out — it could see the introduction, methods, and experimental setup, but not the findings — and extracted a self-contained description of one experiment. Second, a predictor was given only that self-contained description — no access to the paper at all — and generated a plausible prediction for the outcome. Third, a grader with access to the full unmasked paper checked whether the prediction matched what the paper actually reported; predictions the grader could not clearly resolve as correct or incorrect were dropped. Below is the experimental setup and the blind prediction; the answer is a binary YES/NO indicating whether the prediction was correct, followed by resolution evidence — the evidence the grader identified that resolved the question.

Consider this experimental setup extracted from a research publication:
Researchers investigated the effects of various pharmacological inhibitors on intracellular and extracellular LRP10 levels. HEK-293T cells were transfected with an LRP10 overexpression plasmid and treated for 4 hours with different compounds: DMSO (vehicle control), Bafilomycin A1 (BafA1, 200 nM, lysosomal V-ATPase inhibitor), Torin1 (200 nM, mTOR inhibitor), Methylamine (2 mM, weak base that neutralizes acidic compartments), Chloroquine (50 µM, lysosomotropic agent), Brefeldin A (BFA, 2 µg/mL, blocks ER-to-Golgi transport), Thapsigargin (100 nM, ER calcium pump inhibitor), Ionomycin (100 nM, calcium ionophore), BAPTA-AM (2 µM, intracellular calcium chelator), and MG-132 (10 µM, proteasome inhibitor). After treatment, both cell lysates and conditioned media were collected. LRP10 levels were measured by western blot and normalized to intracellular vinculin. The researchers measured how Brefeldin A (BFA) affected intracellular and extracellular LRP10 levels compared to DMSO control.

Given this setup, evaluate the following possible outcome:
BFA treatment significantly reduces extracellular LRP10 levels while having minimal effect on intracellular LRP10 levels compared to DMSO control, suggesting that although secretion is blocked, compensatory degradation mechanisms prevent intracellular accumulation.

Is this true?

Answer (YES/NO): NO